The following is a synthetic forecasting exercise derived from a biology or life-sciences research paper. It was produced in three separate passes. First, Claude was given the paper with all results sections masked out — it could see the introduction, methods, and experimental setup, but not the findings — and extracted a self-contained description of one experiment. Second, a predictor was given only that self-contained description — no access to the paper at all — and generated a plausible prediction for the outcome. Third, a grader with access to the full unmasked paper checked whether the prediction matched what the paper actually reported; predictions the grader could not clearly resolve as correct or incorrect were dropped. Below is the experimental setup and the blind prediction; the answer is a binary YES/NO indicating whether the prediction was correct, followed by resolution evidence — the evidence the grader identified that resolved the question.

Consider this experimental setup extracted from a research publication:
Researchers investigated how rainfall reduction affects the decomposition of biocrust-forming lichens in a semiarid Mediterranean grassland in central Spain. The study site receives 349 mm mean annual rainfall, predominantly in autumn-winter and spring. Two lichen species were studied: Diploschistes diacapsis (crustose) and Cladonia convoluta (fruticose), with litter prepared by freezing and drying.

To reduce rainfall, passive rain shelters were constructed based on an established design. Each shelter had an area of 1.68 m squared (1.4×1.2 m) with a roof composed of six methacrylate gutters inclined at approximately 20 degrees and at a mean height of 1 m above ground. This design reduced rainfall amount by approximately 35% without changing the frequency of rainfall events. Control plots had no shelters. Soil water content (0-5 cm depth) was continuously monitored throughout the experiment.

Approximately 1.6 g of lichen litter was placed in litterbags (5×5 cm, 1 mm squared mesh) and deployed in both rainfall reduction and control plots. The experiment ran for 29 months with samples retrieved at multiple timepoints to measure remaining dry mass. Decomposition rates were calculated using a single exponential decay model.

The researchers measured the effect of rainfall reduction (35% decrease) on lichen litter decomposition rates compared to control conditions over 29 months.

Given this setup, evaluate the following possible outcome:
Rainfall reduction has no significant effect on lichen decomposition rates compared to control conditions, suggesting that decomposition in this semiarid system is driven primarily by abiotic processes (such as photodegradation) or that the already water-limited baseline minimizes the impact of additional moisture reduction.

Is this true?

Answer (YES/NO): YES